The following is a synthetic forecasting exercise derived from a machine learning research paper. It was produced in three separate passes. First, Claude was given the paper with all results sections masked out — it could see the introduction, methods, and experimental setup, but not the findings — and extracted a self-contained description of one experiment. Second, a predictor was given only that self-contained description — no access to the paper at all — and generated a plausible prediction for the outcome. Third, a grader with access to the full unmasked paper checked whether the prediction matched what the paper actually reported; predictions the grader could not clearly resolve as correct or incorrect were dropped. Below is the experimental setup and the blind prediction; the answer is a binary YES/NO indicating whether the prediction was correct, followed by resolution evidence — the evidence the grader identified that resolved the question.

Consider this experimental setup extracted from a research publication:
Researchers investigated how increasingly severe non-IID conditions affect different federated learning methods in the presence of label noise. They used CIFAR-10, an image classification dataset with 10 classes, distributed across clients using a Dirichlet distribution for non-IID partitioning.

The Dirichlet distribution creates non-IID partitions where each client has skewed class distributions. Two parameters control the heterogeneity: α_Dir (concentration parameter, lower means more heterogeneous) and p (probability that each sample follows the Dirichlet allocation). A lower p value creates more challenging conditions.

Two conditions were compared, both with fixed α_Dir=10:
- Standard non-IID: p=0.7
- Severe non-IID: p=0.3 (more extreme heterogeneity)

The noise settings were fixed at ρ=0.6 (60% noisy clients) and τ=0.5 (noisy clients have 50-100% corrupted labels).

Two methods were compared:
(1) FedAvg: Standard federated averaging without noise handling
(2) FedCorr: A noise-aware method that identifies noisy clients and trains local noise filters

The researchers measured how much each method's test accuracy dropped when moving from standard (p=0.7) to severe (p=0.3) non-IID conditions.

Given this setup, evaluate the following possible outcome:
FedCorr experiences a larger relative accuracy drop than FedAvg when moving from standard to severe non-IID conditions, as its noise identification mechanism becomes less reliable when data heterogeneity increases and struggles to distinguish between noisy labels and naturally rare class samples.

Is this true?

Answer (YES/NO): NO